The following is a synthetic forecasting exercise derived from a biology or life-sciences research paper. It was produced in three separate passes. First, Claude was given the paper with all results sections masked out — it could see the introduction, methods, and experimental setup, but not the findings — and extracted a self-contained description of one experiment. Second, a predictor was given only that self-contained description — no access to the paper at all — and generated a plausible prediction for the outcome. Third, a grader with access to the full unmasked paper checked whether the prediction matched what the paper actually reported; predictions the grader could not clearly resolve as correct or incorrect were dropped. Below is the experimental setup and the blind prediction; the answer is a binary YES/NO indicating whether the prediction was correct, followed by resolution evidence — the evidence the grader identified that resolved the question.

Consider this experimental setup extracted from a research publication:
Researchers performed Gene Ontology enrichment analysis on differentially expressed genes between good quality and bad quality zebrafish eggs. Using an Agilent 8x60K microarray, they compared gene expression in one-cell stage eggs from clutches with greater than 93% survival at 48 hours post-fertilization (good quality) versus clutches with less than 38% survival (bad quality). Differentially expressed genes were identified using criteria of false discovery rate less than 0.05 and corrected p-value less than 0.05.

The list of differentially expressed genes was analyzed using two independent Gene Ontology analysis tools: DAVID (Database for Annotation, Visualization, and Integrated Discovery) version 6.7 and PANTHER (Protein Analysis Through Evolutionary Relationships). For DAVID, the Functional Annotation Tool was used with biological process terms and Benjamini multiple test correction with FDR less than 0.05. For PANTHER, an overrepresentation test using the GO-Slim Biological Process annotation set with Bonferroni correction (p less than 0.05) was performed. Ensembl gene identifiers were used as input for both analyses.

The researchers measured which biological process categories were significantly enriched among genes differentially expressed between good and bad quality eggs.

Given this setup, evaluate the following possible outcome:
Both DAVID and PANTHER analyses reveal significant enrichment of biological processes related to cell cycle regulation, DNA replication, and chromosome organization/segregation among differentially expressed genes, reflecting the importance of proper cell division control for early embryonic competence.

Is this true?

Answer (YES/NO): NO